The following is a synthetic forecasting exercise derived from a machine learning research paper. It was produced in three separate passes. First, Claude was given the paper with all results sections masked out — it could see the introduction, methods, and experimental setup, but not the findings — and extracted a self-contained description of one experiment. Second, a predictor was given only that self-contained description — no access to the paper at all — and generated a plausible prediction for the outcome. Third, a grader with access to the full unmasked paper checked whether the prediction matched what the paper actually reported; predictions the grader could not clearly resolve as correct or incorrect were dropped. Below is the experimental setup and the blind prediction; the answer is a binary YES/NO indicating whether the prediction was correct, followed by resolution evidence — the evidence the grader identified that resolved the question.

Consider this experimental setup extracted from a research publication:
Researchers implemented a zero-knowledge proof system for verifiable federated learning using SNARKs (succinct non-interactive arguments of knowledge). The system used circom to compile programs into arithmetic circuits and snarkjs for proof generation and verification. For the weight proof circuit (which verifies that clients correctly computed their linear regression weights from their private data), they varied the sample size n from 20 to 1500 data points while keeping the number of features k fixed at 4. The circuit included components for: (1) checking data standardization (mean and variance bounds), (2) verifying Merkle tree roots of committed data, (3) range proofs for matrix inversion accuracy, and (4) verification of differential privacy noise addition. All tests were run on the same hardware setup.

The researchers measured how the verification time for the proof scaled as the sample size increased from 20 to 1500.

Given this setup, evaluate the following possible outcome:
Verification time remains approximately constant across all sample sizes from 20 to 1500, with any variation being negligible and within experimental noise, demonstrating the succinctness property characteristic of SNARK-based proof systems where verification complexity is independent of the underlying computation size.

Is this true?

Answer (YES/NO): YES